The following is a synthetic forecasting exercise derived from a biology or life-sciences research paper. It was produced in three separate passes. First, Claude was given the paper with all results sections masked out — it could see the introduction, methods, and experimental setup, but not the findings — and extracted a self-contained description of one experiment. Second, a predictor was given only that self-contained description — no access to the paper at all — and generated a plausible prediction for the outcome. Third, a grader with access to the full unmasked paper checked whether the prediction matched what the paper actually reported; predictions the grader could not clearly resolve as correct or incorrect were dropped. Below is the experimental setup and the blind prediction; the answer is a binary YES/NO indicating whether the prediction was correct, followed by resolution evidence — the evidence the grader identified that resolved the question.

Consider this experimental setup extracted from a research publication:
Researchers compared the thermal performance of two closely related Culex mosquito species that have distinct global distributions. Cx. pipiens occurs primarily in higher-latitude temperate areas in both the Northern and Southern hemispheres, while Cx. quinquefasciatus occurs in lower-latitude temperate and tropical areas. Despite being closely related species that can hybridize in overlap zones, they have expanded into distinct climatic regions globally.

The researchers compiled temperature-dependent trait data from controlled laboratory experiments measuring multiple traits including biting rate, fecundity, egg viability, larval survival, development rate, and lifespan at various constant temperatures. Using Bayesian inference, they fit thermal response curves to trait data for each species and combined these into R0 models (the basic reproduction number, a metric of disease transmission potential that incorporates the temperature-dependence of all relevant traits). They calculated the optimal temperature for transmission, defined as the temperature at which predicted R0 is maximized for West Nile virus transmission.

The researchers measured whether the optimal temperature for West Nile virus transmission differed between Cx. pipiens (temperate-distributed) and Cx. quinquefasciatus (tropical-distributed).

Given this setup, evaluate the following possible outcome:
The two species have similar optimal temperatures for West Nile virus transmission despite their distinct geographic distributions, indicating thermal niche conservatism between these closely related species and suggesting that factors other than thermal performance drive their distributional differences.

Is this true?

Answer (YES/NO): YES